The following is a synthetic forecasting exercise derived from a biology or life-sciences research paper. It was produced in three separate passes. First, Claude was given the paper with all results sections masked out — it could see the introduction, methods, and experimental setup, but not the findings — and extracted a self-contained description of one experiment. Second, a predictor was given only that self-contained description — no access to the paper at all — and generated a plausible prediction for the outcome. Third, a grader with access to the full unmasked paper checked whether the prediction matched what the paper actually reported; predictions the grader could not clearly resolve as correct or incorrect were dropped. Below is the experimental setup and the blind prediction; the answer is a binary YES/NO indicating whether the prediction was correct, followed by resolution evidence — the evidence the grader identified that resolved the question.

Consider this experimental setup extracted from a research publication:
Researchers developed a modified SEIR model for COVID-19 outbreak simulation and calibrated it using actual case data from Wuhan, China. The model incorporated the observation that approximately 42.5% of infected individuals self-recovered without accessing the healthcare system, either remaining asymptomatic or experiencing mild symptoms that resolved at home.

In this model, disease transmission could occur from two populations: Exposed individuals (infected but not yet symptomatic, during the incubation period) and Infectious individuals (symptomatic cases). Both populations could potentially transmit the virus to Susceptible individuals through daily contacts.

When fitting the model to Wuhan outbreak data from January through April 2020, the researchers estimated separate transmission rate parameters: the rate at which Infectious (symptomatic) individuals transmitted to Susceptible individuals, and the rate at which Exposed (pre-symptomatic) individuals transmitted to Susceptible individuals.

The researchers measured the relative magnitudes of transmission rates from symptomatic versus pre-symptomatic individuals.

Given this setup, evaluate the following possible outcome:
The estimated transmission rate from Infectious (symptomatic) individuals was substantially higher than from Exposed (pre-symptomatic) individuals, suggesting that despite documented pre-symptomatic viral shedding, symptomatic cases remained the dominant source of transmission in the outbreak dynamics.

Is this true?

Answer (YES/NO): NO